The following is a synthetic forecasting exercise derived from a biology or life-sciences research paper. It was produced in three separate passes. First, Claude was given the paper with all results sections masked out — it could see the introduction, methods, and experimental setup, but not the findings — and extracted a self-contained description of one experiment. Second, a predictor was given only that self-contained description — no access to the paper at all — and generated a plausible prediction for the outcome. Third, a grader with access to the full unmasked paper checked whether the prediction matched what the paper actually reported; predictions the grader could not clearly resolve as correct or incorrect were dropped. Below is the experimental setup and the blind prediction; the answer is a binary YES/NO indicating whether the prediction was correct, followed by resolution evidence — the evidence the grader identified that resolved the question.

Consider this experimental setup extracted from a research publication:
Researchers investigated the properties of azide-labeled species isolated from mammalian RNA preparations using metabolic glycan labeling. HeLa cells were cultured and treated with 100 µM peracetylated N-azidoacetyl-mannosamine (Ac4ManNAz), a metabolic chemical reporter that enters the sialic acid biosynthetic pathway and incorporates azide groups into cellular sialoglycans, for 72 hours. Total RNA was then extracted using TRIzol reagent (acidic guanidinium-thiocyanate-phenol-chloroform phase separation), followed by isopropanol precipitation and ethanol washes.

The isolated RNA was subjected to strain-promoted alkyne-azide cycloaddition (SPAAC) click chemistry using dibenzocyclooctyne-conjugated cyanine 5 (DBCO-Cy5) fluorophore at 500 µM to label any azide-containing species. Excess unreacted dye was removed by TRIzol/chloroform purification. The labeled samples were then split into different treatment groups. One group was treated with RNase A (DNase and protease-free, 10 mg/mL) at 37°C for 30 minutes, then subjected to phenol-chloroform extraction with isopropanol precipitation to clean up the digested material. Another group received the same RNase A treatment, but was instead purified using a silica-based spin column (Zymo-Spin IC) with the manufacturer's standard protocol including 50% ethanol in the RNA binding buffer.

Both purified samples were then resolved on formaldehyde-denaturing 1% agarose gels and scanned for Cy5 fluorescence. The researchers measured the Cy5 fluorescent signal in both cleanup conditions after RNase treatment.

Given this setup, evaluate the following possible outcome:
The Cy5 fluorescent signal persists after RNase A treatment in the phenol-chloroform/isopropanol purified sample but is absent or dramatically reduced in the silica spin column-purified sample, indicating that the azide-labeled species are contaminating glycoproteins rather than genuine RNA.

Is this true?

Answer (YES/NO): YES